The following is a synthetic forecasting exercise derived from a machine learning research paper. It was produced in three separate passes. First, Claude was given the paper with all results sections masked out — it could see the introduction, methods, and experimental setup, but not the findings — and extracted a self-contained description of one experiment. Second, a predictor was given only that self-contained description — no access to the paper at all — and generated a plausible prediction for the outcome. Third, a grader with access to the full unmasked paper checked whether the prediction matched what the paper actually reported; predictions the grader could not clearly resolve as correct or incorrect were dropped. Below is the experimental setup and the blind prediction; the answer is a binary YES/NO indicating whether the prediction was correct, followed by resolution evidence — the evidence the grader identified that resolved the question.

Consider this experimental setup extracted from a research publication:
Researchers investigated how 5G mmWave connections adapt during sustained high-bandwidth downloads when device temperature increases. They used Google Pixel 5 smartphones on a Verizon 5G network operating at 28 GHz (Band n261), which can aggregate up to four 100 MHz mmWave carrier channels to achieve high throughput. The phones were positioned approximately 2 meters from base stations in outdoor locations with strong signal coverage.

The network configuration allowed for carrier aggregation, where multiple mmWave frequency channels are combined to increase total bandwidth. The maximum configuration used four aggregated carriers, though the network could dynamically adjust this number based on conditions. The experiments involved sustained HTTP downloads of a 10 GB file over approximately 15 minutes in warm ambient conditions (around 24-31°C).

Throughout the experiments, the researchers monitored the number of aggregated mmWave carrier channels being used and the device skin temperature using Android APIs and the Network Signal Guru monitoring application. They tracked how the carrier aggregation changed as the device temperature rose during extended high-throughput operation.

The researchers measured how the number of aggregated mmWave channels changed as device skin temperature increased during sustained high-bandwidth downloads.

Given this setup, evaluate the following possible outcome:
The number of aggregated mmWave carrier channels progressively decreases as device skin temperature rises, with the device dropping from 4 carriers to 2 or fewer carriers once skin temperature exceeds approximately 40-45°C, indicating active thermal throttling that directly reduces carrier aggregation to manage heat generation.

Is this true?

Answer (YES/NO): YES